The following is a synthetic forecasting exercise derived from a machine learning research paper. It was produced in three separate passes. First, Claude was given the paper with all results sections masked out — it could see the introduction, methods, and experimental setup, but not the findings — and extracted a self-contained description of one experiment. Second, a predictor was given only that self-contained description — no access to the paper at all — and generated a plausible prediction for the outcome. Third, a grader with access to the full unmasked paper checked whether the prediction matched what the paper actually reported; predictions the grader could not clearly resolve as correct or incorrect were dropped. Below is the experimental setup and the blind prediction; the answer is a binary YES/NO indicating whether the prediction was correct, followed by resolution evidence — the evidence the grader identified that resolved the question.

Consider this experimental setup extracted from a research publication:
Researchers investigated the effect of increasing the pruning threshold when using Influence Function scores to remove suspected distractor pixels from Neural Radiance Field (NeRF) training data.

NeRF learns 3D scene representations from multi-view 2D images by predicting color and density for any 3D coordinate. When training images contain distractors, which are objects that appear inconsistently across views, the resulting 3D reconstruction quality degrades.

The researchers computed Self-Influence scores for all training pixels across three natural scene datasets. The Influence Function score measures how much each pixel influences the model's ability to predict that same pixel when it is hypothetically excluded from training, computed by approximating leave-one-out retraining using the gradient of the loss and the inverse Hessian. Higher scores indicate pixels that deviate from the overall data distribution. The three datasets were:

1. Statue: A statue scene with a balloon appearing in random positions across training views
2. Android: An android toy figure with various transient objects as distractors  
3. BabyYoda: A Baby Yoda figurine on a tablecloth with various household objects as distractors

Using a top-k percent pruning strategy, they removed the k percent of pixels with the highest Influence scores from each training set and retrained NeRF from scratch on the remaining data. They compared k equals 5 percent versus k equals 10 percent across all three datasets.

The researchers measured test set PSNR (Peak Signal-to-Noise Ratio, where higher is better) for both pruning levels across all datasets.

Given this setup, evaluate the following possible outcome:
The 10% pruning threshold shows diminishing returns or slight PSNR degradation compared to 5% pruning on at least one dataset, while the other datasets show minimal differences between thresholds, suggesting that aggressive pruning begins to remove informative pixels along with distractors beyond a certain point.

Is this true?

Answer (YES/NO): NO